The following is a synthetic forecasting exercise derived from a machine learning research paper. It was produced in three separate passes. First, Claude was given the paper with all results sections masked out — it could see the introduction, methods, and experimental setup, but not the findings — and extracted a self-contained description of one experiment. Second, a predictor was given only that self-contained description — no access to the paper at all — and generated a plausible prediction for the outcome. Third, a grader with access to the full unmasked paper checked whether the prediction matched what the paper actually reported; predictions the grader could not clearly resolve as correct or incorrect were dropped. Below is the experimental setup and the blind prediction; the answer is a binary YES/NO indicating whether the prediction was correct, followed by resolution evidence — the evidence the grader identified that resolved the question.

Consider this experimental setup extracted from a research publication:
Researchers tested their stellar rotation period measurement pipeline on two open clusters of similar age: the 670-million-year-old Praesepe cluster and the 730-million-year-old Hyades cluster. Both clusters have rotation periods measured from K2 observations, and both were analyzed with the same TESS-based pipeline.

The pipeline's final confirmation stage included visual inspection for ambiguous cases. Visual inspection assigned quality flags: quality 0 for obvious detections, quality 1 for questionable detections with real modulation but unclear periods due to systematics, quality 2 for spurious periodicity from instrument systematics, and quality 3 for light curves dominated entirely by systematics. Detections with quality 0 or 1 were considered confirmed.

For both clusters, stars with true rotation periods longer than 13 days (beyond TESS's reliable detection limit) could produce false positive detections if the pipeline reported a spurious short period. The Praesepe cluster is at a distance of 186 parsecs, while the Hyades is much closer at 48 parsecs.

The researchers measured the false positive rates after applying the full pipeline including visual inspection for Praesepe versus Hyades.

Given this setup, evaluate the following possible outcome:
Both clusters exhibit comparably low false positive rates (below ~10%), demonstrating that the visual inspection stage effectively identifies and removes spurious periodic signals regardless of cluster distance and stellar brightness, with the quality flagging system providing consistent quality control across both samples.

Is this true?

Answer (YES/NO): NO